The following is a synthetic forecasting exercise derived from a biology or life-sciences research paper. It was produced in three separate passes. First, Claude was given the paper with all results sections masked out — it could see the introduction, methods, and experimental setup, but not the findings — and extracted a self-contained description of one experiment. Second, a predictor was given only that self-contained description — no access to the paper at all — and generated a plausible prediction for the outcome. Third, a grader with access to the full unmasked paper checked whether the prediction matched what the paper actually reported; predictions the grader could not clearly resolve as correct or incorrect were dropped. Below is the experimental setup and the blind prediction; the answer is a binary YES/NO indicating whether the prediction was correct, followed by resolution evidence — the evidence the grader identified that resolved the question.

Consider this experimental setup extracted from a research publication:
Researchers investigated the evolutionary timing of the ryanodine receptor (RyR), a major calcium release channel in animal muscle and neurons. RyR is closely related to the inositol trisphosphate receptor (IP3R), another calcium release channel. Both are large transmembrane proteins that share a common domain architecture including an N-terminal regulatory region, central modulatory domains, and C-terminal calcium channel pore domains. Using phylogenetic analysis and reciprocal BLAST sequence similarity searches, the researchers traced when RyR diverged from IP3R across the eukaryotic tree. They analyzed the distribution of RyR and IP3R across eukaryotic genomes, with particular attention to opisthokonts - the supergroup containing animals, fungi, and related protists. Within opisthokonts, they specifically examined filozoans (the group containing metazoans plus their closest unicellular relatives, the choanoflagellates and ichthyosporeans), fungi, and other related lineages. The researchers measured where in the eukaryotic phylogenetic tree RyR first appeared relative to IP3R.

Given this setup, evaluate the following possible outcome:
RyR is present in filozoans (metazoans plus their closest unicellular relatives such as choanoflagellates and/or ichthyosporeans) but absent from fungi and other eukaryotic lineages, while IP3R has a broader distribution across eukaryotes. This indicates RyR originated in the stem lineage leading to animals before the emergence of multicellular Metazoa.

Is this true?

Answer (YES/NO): YES